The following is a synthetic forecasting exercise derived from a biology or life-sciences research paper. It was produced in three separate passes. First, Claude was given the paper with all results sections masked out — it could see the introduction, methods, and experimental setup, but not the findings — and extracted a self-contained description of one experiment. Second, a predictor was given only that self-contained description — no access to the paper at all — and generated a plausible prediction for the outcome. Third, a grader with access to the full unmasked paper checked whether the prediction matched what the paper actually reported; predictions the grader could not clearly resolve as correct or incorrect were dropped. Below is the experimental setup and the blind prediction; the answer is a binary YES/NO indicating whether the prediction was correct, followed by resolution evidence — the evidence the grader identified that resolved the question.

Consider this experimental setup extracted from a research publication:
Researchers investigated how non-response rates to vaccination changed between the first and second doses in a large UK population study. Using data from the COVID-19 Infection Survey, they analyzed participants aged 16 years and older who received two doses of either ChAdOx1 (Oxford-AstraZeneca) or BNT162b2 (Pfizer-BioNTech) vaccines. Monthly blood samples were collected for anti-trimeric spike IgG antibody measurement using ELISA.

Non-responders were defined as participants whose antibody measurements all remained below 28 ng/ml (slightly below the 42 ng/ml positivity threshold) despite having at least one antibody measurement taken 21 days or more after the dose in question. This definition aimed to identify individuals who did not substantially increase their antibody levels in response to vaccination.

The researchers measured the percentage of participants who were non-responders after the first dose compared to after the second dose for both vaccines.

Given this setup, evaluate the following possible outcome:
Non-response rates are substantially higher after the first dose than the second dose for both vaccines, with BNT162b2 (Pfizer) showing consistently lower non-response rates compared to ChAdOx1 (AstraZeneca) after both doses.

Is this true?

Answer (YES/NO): YES